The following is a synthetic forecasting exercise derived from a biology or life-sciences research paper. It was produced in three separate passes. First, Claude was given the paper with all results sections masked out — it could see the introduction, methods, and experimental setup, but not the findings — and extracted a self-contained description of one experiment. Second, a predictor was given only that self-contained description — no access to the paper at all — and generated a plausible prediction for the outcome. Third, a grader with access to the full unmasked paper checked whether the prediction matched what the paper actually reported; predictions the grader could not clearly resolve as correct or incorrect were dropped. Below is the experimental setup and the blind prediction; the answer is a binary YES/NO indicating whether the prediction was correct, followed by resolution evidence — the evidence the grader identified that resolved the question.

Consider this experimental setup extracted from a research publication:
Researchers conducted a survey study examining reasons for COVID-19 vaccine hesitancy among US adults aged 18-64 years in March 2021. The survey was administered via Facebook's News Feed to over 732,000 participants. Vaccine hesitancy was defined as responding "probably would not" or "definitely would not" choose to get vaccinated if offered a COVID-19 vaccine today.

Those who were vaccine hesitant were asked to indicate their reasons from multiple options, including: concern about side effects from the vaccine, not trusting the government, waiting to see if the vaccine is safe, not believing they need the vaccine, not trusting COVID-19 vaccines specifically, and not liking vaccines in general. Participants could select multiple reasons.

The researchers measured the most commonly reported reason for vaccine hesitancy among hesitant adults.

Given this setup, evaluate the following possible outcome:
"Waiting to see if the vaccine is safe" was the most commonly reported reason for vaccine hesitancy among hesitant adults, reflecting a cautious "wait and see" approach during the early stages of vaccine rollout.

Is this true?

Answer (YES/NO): NO